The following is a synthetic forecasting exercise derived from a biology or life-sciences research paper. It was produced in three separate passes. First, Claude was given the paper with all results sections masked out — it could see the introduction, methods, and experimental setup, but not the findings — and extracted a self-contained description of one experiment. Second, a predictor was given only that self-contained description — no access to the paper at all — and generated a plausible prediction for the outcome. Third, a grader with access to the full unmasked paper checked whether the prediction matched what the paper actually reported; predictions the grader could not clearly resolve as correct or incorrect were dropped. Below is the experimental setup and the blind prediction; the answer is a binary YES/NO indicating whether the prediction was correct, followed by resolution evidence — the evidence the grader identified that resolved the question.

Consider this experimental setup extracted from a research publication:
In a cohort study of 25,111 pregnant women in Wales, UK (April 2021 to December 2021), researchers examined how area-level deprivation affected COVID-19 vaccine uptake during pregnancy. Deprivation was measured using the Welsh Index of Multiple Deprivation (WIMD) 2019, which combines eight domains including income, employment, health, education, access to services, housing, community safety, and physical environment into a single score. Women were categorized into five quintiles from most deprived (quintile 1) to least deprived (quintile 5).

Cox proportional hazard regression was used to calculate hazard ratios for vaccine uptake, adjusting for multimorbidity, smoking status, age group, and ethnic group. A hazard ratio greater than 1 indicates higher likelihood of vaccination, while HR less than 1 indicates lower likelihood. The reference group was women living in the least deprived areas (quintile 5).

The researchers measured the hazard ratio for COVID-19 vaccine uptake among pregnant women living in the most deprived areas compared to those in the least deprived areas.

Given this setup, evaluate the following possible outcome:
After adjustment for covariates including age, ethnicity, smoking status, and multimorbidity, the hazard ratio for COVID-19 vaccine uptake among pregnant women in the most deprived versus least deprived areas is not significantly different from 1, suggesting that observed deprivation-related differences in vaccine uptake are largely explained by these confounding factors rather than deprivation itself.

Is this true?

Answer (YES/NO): NO